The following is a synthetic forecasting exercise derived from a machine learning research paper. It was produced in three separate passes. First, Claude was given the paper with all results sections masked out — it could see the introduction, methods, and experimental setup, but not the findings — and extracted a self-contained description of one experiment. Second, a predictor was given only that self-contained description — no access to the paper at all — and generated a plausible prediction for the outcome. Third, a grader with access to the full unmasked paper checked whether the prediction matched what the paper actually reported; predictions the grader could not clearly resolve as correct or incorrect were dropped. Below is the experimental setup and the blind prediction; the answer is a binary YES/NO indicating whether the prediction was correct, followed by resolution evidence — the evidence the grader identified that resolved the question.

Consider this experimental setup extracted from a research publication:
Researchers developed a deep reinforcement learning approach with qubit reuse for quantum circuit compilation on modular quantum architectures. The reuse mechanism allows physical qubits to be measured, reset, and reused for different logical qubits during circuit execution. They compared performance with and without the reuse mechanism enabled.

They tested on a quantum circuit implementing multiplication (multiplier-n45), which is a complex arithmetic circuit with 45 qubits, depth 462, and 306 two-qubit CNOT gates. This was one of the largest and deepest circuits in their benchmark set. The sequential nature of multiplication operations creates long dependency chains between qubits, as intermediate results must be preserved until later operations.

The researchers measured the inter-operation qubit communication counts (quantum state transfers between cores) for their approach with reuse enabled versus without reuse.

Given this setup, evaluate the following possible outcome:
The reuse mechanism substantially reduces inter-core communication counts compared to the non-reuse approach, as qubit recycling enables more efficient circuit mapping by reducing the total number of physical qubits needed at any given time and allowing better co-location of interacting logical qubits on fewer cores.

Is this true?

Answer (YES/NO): YES